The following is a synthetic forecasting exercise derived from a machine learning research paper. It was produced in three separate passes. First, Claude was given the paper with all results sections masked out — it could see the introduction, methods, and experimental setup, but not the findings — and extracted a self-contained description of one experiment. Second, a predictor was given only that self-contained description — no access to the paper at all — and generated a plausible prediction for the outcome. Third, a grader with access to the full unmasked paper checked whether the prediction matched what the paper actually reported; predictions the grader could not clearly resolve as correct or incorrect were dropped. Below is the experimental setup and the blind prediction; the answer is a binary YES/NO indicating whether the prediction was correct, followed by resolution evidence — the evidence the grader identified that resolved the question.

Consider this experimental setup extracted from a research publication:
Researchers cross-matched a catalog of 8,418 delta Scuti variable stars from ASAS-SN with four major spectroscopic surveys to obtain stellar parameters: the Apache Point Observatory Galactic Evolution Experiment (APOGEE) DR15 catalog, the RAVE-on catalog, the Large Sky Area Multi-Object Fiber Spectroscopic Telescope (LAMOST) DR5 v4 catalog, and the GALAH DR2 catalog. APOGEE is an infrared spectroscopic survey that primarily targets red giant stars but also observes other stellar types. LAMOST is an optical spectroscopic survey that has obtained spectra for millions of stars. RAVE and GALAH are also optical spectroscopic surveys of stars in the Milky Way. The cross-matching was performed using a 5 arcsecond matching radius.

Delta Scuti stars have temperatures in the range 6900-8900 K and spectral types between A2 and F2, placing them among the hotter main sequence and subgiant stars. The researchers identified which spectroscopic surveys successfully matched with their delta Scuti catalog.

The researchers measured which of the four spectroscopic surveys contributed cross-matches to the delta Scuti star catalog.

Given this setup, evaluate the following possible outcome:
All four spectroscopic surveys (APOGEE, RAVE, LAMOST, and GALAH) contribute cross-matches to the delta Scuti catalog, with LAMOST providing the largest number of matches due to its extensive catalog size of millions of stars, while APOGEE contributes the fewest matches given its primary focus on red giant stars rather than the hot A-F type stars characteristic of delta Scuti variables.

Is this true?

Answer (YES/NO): NO